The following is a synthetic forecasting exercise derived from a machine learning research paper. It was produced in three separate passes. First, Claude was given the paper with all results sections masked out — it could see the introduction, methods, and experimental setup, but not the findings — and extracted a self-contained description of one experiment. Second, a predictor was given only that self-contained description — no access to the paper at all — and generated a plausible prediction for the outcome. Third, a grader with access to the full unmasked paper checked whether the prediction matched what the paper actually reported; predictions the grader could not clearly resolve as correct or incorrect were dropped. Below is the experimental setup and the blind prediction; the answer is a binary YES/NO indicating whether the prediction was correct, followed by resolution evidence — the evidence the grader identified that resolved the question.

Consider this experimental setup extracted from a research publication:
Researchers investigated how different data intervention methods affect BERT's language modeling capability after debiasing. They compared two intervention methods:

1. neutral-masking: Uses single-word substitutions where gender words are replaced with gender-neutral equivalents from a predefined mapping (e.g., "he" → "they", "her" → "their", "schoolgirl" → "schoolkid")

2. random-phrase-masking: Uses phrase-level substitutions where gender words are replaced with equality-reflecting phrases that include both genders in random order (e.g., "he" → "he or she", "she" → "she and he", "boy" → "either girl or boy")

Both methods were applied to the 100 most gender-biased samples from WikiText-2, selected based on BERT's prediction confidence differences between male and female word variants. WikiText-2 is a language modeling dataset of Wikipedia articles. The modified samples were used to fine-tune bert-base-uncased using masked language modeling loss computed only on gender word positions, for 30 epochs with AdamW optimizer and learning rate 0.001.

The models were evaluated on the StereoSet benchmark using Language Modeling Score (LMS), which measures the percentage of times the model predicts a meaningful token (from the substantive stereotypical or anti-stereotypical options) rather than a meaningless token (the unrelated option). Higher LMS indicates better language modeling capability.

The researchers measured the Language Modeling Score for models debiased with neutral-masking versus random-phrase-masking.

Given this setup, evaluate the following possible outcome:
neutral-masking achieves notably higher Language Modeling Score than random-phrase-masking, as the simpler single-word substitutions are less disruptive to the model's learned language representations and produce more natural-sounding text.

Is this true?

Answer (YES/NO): YES